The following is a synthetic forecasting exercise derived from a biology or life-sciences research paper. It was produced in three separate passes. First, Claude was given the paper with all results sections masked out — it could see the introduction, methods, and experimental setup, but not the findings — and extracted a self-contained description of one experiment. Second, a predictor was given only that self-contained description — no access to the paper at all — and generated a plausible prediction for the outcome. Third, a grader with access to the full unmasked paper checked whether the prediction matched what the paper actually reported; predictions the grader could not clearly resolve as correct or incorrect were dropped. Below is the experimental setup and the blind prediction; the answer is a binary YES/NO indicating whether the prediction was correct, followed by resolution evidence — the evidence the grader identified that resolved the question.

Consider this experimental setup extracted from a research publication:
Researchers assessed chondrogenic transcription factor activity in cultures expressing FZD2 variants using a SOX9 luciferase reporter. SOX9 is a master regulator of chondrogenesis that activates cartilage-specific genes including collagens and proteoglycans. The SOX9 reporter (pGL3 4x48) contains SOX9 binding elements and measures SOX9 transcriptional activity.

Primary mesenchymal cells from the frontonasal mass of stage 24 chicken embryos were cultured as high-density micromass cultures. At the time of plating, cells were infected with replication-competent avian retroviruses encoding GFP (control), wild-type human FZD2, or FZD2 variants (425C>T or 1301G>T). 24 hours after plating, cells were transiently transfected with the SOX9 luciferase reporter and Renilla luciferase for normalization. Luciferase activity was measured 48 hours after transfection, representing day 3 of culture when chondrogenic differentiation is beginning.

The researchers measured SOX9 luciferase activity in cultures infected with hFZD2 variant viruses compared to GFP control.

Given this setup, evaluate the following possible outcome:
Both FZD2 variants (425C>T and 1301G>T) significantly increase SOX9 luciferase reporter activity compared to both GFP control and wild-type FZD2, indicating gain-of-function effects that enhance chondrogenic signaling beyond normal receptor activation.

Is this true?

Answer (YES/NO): NO